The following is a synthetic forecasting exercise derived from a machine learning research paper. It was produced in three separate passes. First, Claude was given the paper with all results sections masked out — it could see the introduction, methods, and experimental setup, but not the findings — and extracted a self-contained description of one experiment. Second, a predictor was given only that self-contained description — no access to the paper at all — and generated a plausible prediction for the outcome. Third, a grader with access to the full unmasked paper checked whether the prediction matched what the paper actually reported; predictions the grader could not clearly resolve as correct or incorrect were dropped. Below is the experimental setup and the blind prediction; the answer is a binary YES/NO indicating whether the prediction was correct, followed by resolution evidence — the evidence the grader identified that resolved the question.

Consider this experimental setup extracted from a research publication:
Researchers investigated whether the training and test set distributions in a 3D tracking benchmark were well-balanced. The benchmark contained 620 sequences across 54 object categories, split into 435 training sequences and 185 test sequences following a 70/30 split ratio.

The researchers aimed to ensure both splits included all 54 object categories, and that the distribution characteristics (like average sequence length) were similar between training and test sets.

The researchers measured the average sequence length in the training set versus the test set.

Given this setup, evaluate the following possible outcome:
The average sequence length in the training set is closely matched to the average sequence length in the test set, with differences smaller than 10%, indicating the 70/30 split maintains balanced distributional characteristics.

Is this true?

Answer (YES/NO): NO